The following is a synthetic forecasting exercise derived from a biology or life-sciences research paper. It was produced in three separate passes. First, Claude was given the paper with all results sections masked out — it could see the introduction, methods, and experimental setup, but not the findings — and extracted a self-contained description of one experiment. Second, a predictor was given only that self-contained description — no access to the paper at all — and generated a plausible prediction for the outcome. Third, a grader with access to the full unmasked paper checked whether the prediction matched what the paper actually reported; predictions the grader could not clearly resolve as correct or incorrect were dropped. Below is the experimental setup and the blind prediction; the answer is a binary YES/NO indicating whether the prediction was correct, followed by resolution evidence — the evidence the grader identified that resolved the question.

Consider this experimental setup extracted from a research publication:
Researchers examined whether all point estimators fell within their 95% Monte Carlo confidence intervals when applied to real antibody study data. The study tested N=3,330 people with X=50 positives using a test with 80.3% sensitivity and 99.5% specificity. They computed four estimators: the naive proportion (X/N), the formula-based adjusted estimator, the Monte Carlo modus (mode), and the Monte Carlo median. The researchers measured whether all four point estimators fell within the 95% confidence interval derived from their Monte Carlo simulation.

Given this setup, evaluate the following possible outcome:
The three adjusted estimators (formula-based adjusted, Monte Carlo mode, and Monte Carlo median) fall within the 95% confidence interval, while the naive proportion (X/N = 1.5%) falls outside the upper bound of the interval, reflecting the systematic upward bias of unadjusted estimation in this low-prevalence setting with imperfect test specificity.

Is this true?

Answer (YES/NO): NO